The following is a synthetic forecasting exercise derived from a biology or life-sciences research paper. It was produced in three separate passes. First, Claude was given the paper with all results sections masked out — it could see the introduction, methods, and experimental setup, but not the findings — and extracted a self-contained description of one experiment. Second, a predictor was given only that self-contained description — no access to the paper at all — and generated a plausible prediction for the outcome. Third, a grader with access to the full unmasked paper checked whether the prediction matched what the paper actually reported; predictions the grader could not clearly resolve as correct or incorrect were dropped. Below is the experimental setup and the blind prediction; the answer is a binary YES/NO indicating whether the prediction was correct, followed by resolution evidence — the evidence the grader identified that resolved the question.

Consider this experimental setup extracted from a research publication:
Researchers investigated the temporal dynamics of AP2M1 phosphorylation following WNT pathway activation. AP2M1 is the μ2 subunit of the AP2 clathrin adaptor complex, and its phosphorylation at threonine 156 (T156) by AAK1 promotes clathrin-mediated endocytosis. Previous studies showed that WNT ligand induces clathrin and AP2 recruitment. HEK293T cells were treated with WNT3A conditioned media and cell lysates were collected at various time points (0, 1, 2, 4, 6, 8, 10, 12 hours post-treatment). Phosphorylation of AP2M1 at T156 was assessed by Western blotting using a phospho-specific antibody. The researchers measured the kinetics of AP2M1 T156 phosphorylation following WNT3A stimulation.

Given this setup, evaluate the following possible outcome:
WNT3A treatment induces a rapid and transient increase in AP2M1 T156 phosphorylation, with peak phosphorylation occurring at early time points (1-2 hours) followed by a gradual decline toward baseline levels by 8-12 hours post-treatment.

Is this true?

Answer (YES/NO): NO